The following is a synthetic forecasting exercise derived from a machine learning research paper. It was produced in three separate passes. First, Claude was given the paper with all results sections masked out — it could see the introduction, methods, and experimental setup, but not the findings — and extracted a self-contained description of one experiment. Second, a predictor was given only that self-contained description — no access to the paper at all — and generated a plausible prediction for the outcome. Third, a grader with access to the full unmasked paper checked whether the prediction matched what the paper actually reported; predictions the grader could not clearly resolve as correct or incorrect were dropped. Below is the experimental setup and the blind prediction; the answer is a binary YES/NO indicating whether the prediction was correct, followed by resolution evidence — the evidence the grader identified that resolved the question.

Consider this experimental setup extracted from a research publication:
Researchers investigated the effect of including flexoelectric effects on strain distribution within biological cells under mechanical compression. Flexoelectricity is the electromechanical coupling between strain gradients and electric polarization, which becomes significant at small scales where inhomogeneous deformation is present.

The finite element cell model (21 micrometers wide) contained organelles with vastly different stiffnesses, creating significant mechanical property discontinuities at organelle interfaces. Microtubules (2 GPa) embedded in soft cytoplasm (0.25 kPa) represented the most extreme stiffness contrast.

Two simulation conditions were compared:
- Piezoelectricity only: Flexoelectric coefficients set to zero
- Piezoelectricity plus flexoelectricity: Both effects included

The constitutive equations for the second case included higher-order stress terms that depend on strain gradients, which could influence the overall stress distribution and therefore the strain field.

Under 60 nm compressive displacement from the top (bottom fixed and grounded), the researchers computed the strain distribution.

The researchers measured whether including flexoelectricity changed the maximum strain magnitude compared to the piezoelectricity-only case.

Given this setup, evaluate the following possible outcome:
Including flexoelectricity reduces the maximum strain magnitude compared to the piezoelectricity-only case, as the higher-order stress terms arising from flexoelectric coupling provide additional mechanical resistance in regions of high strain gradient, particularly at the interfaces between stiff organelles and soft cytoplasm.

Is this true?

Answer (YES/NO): NO